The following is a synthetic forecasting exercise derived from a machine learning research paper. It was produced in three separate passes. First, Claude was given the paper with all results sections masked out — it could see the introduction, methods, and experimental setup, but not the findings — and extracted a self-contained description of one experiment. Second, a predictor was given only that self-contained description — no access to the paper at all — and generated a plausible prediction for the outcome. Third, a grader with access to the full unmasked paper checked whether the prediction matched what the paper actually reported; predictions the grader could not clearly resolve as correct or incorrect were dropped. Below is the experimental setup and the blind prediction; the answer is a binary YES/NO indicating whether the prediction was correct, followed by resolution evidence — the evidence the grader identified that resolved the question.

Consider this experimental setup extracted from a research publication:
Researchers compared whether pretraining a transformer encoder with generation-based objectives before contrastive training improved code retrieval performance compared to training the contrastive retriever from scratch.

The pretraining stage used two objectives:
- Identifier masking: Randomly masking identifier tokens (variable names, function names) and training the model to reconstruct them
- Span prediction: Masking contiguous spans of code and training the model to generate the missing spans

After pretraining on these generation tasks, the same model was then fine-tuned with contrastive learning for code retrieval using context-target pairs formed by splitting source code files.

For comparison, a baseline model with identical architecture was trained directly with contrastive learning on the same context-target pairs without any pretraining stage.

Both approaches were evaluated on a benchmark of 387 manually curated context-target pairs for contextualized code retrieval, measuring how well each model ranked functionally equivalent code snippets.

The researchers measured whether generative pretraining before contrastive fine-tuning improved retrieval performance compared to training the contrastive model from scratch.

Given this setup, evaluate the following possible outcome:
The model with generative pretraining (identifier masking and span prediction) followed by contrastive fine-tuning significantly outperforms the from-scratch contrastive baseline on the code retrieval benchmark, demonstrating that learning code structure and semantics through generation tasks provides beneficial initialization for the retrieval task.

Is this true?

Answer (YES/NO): YES